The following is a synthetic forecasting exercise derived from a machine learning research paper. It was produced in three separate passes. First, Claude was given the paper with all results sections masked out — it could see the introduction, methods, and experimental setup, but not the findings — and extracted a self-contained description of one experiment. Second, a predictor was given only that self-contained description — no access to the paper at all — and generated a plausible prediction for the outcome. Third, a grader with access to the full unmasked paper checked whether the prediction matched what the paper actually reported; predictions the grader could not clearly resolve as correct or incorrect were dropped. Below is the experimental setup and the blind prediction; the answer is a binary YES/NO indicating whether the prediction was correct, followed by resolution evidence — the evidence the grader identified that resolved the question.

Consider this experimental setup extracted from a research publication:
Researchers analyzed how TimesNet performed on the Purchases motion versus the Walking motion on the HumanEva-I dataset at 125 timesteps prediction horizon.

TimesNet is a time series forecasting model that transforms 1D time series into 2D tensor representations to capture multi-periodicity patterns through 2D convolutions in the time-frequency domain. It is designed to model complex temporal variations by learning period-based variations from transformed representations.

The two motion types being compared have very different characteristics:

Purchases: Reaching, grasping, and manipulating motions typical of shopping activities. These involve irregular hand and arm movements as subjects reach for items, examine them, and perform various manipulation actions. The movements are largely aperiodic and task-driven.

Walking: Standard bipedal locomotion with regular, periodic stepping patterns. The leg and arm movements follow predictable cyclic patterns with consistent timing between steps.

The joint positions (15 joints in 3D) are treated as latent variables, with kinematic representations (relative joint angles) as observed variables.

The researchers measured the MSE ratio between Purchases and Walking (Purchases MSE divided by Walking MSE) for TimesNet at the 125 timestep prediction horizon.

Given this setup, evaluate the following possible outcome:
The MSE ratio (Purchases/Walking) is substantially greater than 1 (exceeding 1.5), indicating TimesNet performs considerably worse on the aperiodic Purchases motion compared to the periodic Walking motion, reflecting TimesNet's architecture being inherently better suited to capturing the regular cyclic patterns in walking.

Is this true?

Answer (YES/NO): YES